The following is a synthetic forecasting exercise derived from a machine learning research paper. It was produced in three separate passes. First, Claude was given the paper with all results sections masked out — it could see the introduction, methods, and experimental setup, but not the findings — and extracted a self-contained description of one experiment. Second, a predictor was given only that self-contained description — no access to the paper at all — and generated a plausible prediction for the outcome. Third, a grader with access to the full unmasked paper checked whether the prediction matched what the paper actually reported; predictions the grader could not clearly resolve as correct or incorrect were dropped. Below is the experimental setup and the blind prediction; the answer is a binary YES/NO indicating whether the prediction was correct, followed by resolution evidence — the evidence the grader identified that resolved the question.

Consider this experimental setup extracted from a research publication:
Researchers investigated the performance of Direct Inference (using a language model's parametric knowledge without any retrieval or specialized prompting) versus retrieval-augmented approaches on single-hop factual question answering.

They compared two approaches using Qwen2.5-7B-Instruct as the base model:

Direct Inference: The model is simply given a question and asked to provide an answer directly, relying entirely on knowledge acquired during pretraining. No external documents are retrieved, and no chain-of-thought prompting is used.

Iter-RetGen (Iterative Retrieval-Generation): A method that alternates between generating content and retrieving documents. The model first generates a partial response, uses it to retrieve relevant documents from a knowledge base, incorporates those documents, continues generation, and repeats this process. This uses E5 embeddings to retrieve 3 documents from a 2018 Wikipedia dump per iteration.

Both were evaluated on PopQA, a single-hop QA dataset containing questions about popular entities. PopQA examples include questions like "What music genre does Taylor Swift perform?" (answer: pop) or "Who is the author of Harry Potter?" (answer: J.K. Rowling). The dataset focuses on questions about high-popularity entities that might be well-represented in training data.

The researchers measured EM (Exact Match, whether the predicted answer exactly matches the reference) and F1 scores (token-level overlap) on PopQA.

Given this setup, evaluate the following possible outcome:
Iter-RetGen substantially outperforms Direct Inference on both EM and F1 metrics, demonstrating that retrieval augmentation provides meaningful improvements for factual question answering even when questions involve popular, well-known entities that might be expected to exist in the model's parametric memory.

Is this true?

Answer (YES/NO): YES